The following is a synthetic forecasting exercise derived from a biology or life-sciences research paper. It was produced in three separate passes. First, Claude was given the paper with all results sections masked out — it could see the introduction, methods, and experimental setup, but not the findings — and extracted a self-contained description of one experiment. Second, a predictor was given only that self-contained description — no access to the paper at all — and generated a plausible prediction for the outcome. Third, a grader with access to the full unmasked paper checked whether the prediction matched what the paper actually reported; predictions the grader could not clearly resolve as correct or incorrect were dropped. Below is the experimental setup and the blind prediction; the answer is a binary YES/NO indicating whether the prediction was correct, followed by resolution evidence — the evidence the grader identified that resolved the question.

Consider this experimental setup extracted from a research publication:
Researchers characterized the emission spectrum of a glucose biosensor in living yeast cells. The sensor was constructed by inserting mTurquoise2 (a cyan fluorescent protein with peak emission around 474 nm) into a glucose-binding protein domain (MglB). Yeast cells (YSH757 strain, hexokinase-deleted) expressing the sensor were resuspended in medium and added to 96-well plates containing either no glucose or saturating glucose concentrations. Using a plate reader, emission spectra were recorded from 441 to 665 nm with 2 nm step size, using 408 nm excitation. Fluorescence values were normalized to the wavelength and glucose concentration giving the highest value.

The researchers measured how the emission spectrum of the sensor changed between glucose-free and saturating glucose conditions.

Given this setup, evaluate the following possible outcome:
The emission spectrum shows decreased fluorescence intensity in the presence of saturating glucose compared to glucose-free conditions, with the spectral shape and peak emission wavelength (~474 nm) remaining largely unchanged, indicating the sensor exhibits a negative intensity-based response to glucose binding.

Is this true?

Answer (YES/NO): YES